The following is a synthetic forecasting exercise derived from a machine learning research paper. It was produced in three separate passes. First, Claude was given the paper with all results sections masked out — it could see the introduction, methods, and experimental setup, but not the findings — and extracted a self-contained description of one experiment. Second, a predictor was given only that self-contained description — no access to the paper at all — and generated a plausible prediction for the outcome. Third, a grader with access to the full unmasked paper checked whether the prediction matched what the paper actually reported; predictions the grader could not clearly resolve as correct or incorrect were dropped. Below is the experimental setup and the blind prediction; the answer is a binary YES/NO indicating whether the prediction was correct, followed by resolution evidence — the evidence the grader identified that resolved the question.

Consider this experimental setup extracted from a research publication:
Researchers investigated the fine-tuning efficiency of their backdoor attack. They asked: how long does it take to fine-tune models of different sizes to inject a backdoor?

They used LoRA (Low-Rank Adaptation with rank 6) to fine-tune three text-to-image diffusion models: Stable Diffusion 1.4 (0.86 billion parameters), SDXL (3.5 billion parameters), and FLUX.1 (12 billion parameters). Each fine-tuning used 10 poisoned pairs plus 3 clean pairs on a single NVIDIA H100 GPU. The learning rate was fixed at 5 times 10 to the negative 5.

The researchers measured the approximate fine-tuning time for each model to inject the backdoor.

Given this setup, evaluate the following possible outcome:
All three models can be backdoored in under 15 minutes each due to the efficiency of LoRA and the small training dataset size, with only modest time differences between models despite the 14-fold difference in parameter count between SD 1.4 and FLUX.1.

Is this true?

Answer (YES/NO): NO